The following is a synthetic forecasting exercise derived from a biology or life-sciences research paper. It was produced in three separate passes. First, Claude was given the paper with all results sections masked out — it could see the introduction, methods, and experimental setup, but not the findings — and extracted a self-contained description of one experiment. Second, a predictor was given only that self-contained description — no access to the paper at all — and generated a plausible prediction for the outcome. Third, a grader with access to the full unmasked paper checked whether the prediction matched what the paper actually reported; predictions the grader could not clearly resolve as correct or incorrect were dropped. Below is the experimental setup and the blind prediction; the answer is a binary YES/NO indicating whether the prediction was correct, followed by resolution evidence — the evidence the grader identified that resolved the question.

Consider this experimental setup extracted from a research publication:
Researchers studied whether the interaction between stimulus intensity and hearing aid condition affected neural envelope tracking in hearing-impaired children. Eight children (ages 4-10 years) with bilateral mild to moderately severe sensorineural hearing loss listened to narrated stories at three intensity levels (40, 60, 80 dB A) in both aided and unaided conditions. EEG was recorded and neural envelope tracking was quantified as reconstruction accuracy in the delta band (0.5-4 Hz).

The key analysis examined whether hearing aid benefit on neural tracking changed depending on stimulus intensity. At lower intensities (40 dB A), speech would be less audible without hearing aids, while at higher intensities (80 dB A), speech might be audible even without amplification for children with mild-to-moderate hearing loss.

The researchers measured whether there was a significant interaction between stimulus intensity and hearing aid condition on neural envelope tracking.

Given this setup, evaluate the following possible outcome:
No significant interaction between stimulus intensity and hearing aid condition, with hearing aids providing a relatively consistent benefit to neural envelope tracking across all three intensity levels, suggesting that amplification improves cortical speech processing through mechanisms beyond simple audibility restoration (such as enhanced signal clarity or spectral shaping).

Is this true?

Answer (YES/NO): NO